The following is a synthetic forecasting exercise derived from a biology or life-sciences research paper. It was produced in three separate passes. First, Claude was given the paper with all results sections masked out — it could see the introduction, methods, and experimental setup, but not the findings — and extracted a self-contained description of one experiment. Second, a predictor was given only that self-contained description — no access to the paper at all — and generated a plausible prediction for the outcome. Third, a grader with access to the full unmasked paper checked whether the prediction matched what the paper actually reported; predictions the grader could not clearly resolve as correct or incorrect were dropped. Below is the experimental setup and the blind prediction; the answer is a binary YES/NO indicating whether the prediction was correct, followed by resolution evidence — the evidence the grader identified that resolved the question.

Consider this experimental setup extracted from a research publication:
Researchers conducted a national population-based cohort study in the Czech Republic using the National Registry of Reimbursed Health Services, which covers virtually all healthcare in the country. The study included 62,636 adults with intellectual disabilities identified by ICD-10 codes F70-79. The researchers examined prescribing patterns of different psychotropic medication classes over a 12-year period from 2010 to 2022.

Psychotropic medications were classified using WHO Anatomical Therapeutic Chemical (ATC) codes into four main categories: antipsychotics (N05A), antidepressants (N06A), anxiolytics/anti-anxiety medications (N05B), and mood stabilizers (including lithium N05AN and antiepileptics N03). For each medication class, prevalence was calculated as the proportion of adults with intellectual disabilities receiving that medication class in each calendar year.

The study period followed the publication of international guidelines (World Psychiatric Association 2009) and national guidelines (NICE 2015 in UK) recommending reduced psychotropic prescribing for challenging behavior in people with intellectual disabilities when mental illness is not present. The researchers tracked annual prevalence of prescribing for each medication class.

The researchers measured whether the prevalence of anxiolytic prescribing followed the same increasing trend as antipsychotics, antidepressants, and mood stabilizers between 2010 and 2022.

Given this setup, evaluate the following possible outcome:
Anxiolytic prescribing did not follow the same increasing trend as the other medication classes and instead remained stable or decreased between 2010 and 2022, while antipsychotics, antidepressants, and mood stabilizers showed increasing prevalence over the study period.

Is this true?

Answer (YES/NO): YES